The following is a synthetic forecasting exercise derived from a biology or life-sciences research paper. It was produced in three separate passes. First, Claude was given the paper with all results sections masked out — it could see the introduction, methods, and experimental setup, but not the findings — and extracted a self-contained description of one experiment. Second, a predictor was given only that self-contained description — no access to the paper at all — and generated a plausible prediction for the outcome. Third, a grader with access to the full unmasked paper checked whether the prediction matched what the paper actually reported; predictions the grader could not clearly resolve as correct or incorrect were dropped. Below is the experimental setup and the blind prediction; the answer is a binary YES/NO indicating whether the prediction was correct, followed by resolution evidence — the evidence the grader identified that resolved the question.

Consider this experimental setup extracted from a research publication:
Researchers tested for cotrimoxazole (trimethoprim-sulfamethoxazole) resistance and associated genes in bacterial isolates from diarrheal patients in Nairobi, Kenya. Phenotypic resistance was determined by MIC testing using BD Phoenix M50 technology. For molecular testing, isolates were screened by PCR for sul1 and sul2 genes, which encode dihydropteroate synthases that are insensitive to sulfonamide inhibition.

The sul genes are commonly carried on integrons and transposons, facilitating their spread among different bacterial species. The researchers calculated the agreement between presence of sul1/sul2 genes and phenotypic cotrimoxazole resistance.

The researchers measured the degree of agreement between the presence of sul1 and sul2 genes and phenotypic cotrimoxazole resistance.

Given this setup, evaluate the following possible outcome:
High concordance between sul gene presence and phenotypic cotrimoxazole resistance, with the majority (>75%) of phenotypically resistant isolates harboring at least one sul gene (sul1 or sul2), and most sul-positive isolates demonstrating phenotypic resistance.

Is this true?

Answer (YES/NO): YES